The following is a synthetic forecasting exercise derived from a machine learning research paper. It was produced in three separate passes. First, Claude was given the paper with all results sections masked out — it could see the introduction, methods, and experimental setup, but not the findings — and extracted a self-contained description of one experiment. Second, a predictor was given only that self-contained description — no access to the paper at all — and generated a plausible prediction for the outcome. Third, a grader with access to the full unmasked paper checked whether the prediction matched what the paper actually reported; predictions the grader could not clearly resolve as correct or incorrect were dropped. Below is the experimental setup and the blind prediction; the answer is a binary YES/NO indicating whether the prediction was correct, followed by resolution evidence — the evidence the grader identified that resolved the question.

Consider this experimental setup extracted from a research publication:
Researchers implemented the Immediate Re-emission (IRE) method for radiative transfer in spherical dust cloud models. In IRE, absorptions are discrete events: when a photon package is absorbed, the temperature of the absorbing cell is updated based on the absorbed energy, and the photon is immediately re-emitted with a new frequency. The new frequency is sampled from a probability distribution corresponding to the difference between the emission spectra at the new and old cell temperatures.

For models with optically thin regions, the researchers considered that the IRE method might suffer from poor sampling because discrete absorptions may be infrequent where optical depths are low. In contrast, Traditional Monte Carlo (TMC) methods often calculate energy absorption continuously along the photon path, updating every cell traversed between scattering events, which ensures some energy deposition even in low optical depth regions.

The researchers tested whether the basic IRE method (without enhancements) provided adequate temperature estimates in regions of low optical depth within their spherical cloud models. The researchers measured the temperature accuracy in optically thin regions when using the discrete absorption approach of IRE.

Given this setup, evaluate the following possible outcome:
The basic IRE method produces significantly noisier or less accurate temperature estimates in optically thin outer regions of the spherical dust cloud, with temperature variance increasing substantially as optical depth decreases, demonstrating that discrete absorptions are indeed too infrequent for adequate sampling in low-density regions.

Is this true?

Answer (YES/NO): NO